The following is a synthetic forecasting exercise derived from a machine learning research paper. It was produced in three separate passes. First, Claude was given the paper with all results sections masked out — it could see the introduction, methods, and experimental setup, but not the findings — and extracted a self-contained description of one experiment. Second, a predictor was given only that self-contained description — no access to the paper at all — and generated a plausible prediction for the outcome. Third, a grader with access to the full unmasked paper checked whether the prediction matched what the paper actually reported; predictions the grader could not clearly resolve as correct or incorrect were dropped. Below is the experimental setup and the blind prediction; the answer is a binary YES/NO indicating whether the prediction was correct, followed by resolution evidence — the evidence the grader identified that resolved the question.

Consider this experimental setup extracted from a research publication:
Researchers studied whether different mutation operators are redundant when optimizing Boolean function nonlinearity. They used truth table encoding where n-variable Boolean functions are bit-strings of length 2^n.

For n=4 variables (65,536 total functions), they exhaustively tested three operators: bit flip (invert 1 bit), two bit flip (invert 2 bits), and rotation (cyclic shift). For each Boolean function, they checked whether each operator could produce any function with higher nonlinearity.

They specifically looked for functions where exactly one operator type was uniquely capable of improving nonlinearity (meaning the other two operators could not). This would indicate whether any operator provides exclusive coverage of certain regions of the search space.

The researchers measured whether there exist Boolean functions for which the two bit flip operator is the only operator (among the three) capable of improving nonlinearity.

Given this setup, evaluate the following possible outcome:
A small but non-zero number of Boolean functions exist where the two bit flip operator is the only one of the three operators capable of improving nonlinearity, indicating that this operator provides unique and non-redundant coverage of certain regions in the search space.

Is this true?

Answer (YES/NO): NO